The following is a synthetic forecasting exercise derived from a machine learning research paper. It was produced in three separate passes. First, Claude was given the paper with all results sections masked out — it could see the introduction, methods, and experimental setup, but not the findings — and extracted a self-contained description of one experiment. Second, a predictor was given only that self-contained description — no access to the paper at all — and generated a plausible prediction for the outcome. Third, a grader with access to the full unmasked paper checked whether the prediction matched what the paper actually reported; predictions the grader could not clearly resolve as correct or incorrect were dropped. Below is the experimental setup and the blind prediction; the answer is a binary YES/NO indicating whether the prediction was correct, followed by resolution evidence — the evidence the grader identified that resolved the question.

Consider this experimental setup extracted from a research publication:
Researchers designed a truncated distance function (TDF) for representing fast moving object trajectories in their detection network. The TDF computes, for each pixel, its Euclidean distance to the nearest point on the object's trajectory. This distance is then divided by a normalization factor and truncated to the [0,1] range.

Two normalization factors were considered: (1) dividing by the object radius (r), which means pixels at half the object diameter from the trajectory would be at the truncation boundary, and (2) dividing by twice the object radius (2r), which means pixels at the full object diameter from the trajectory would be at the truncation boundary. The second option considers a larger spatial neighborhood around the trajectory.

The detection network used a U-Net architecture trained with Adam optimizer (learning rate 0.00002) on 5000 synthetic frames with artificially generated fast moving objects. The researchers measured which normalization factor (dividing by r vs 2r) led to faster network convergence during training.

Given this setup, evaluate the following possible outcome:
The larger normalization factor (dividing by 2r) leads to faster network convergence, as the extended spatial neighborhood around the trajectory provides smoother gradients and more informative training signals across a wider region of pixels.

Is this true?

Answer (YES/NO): YES